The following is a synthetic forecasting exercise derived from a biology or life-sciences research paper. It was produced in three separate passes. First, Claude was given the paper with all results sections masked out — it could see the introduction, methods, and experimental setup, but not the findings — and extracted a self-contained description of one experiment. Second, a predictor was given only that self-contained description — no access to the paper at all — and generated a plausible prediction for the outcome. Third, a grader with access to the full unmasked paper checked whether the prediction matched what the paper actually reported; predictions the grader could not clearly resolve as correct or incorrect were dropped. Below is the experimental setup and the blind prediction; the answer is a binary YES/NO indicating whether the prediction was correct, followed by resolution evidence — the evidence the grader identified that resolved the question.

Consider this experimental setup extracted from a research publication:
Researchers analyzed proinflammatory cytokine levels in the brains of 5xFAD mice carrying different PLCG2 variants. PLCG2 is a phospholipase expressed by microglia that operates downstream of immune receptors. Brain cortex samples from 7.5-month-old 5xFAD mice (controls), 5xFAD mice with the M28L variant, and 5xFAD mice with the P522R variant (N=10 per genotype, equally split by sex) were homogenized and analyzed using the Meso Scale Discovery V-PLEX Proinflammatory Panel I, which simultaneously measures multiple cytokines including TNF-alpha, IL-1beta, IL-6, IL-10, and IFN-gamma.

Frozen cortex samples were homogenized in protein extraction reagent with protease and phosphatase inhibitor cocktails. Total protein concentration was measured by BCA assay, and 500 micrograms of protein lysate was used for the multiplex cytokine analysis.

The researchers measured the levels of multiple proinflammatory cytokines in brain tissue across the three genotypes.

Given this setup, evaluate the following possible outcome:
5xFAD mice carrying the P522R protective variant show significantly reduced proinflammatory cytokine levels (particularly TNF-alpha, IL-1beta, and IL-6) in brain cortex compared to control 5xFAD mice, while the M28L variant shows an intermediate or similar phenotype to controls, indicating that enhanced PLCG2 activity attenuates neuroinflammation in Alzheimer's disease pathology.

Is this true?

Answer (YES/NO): NO